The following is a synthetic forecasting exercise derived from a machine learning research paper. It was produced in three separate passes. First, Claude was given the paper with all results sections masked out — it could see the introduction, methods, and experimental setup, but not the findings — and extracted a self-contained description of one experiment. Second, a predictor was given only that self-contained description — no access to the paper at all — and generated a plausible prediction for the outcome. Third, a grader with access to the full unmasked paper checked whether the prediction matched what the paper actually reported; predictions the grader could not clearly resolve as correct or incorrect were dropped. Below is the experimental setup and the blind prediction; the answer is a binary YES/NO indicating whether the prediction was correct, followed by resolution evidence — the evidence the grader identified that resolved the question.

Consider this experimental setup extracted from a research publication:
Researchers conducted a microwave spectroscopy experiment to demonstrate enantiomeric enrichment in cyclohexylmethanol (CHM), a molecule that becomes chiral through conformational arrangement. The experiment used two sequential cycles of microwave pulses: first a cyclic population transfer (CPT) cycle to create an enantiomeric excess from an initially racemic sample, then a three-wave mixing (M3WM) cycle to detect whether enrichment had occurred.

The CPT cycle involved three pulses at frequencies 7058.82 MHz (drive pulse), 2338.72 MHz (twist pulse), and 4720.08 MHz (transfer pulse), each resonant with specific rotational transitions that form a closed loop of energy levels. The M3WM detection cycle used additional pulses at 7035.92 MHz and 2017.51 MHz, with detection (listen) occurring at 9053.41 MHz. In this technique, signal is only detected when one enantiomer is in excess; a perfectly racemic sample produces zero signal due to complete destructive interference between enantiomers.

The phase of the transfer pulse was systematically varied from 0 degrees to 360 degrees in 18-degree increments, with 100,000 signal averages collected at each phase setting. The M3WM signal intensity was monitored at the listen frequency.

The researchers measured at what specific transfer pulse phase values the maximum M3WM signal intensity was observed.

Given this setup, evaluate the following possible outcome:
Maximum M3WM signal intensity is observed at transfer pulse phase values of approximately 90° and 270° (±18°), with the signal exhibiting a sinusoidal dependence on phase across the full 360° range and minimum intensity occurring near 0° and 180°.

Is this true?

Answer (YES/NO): NO